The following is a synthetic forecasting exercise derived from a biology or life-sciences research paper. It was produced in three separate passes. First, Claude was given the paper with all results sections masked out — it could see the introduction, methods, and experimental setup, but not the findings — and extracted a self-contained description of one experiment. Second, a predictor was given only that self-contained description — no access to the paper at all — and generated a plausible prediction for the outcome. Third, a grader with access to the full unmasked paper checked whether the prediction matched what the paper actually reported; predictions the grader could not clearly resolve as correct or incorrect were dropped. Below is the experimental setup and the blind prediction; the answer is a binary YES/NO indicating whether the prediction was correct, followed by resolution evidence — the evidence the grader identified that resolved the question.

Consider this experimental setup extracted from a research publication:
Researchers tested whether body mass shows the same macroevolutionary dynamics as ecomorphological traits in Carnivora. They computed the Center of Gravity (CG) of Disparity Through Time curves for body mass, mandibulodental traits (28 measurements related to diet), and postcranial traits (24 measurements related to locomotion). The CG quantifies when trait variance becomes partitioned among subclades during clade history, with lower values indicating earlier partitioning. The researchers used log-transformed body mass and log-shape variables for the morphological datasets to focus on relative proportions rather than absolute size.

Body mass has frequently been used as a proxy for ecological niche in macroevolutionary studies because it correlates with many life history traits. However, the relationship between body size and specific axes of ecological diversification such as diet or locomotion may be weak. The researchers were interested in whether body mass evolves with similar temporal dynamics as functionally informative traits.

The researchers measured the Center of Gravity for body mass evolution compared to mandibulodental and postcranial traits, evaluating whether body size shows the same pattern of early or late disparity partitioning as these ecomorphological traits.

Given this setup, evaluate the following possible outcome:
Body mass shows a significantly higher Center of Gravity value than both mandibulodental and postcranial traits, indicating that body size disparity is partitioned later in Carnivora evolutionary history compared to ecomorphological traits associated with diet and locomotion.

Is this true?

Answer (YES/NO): NO